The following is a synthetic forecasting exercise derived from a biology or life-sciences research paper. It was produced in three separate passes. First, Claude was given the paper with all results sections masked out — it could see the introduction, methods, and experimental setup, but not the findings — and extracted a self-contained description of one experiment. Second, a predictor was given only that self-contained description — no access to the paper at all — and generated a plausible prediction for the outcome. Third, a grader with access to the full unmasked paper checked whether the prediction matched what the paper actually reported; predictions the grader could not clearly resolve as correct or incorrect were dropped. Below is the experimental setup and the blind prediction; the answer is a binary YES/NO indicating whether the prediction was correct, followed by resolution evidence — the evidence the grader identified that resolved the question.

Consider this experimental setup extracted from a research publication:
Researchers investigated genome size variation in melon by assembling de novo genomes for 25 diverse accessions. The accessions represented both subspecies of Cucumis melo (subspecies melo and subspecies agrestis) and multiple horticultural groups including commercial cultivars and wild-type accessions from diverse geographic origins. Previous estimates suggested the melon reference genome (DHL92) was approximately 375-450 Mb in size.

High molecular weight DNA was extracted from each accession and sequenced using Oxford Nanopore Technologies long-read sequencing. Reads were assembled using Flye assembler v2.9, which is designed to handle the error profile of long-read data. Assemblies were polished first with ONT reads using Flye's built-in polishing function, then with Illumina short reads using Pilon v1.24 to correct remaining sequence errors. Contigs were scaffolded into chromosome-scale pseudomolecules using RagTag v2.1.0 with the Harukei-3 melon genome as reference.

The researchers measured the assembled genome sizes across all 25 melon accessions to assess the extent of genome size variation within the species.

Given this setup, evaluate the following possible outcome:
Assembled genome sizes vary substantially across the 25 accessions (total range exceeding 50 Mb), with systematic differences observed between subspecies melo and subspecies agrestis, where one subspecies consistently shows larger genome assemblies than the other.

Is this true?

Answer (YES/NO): NO